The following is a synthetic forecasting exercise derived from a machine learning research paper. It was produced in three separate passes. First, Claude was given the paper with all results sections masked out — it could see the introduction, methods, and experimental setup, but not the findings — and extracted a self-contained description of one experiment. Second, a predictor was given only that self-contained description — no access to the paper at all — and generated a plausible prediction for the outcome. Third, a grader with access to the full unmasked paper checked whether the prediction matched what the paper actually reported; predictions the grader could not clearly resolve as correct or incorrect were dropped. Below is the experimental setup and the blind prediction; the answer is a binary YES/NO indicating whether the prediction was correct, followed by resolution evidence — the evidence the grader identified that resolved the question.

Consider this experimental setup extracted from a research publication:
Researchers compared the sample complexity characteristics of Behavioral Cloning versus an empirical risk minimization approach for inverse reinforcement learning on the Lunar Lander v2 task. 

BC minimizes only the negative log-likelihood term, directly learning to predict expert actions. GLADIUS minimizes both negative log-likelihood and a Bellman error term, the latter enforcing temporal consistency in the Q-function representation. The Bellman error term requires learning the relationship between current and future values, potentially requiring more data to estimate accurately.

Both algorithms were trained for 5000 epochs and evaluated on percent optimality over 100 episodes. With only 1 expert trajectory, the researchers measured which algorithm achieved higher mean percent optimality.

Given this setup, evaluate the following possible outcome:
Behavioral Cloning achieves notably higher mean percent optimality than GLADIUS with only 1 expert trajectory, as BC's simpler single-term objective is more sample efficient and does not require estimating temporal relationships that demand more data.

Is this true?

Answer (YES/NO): NO